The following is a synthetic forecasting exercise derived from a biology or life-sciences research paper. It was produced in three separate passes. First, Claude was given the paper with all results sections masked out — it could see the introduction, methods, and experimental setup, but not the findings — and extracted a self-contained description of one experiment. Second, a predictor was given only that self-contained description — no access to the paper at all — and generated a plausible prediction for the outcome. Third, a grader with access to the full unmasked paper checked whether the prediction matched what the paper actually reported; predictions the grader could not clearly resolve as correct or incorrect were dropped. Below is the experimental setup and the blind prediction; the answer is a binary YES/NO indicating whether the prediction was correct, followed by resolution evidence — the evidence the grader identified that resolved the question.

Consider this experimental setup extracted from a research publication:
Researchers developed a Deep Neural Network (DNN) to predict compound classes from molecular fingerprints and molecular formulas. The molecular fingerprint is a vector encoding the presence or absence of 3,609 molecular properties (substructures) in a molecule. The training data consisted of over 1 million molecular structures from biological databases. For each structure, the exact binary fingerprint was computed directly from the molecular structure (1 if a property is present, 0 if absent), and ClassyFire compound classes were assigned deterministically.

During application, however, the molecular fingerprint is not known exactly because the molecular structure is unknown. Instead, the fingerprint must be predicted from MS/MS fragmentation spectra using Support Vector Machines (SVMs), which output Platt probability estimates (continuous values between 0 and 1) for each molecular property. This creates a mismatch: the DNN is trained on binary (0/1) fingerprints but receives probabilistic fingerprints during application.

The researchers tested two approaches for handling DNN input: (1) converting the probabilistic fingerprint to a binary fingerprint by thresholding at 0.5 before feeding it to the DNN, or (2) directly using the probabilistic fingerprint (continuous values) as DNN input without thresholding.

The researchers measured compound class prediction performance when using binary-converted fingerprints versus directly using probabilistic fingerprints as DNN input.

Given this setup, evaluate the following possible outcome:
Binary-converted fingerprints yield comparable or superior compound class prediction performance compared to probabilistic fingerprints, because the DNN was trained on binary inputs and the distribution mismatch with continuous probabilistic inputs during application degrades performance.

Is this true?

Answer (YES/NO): NO